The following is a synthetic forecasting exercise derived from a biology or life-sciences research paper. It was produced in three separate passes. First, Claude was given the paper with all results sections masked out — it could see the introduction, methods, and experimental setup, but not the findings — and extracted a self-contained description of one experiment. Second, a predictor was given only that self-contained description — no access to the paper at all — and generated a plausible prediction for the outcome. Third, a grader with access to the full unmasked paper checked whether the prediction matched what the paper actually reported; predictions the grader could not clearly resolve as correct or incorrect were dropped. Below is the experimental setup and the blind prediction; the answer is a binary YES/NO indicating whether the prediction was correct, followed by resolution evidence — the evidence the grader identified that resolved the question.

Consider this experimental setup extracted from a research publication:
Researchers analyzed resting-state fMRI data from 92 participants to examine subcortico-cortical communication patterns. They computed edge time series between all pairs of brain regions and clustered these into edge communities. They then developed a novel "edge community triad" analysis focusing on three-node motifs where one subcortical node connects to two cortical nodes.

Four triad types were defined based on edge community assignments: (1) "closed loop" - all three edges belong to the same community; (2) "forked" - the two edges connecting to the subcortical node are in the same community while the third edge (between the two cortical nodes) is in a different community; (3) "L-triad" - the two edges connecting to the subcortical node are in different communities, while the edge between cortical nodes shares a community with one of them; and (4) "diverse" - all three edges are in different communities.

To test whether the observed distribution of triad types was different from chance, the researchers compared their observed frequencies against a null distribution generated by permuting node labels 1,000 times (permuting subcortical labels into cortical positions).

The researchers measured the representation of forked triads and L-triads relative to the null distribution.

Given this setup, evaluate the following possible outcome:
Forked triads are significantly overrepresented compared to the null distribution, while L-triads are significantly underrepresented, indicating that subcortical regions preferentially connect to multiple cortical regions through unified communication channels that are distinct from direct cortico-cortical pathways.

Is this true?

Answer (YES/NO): YES